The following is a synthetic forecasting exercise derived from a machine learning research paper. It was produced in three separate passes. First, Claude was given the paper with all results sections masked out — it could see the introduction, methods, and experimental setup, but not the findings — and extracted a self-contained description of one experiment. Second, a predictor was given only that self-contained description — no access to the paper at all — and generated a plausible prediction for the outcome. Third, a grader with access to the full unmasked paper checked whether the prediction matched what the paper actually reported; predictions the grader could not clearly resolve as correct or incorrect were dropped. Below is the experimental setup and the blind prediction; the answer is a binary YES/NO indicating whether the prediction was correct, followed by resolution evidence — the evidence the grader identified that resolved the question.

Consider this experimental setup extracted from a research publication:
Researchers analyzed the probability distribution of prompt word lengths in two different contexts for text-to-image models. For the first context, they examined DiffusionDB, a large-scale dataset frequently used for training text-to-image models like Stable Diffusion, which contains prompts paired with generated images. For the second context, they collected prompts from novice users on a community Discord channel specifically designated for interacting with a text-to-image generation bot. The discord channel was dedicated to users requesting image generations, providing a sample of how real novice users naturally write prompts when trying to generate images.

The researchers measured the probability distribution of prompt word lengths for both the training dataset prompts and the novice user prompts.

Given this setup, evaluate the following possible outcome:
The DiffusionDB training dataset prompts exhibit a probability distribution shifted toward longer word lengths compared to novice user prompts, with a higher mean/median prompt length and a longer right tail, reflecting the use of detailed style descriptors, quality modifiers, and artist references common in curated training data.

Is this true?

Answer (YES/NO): YES